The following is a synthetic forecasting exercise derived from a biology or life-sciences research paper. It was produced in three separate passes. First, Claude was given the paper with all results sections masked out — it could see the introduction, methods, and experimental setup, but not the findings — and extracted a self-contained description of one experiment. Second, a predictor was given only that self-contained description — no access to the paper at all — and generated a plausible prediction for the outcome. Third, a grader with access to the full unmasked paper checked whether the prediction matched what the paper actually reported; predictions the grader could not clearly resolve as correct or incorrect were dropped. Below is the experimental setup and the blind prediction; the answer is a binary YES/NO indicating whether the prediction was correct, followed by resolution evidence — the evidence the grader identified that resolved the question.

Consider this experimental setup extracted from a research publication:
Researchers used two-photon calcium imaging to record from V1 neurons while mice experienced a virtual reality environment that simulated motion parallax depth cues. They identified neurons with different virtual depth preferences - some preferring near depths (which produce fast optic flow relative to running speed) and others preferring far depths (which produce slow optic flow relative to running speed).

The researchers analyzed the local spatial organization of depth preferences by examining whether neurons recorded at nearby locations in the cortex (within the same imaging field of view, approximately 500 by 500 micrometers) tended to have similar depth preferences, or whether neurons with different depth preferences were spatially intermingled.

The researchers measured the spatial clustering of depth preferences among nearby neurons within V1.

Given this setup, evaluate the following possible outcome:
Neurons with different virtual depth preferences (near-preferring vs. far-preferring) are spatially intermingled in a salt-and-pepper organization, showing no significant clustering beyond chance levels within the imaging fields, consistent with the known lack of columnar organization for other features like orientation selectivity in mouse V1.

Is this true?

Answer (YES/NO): YES